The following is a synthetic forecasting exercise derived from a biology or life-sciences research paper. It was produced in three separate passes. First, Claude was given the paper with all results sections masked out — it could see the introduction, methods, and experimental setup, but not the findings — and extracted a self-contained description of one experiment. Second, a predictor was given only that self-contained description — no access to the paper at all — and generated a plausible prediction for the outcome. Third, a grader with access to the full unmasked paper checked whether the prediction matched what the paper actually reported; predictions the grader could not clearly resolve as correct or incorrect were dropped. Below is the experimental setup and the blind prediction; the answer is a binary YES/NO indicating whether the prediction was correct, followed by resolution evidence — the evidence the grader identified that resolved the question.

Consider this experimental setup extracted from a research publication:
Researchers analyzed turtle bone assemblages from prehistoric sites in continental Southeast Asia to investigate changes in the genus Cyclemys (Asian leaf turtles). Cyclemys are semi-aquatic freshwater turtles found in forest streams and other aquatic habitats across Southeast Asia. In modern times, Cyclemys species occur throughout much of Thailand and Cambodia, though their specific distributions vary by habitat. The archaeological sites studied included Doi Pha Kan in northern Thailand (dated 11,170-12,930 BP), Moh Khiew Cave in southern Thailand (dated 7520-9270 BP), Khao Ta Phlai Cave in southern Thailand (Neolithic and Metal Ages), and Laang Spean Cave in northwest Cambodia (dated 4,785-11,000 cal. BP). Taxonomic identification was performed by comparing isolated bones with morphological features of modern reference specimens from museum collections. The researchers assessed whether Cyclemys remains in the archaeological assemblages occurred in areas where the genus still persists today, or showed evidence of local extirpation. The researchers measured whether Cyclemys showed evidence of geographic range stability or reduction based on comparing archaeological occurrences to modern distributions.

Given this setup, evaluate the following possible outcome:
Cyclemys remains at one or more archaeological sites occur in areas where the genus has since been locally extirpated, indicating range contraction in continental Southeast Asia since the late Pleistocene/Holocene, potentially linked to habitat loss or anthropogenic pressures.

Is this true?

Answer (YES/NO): YES